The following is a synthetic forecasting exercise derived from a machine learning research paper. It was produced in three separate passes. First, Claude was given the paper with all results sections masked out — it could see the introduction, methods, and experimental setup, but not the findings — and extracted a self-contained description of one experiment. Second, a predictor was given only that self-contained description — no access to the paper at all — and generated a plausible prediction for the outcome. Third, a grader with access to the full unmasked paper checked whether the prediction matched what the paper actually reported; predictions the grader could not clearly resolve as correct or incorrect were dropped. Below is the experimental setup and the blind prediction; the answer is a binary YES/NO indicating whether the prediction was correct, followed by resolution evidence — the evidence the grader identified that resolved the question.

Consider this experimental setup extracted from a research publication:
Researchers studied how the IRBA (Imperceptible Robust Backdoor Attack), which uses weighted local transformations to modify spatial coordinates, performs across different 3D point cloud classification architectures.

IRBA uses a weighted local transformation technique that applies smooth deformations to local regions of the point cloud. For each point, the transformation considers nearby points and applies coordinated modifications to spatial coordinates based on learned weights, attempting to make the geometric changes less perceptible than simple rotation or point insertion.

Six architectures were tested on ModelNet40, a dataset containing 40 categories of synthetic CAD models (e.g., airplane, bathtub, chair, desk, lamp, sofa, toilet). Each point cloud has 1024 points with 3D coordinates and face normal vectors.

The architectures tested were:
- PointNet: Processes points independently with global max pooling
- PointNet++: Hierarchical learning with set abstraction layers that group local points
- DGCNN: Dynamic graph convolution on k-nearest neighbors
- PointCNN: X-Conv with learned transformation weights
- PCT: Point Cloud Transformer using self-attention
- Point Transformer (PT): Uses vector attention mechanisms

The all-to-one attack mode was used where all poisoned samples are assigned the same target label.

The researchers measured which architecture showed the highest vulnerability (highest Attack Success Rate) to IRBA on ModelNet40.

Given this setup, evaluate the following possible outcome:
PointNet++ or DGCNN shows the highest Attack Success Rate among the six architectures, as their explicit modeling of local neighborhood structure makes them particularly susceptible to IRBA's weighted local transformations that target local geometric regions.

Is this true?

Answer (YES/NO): YES